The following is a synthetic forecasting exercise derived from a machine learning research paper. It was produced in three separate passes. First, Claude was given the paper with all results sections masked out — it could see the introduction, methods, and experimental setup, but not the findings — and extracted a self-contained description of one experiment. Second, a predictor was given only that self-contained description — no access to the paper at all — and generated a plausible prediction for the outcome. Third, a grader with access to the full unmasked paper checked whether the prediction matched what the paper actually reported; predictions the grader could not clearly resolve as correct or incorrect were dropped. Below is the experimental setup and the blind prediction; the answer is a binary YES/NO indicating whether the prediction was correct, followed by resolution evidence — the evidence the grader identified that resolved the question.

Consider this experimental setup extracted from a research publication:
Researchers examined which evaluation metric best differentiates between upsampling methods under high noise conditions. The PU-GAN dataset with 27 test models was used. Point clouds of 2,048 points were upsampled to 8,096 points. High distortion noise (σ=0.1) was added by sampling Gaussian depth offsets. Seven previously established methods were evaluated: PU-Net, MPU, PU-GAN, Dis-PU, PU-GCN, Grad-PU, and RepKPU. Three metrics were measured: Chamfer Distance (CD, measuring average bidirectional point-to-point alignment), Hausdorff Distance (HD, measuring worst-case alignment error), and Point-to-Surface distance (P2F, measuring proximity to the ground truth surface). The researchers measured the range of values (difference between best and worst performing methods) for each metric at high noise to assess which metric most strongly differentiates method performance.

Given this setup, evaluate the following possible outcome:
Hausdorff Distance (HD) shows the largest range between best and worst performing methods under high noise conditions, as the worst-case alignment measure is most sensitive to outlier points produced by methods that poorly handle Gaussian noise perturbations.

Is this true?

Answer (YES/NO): YES